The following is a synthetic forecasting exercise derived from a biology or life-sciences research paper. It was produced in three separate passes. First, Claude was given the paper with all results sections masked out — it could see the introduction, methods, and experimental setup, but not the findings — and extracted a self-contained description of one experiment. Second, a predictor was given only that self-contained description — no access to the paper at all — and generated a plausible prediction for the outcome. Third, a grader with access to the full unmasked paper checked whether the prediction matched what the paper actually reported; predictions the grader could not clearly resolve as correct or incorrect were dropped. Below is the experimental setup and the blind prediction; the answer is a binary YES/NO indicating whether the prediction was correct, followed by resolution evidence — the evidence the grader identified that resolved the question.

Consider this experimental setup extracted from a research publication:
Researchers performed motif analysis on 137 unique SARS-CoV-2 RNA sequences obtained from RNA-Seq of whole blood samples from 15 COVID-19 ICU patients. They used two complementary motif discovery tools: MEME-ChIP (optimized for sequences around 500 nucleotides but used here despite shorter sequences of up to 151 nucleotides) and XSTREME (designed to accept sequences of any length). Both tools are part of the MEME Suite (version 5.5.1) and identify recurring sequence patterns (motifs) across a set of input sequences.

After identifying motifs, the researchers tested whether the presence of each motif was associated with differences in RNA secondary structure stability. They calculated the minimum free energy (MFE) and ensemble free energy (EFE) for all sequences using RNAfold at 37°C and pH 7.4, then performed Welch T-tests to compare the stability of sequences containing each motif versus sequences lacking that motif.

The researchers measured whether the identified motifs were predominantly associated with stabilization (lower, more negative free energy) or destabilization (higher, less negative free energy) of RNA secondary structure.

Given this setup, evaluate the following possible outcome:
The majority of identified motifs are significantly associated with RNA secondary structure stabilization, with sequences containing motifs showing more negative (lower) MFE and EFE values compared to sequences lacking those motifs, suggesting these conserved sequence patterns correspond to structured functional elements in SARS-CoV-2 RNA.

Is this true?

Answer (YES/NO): NO